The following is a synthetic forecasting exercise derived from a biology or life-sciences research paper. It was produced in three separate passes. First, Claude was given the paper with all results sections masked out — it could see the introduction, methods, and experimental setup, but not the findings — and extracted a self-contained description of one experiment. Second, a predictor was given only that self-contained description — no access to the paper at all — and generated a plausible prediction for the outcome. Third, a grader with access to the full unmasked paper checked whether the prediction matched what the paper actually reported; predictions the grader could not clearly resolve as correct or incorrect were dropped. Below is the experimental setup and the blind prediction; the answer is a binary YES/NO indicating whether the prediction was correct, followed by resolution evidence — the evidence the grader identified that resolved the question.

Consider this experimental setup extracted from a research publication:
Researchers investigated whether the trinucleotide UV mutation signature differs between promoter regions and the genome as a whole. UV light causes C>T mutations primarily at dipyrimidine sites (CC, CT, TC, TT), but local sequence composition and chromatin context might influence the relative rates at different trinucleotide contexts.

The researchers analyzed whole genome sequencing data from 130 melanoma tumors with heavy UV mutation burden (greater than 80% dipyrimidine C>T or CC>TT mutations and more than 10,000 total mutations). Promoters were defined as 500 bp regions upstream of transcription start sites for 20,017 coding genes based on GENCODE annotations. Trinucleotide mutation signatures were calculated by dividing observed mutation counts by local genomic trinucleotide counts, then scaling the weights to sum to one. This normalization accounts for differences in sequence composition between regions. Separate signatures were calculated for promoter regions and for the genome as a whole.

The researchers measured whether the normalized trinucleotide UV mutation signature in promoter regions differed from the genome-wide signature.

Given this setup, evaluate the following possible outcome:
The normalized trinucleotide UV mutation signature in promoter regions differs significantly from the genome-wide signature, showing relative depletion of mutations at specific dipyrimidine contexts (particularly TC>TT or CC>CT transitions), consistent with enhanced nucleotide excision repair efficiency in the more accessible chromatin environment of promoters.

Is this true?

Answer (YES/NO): NO